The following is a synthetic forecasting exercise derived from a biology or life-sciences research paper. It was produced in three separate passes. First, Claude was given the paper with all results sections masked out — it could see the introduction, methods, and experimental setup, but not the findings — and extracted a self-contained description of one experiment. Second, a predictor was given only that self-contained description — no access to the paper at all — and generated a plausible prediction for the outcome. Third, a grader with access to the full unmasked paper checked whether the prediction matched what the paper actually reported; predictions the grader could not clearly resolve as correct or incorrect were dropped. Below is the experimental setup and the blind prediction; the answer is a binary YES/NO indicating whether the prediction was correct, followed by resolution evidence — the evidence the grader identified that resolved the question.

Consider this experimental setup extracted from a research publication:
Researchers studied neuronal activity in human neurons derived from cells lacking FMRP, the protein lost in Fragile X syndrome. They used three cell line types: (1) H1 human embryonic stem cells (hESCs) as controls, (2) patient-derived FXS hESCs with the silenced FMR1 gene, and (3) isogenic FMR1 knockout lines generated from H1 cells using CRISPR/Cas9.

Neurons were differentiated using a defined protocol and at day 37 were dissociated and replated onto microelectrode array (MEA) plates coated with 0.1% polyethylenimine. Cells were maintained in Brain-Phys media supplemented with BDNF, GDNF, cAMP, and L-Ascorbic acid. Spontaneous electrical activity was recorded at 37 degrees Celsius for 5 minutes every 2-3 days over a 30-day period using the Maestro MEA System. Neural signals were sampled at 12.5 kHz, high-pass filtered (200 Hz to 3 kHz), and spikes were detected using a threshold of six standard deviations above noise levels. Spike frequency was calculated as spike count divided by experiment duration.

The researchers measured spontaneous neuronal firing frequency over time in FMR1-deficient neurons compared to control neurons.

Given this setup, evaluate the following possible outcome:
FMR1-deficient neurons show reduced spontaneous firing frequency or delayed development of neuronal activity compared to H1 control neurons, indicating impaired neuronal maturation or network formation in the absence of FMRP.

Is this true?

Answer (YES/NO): YES